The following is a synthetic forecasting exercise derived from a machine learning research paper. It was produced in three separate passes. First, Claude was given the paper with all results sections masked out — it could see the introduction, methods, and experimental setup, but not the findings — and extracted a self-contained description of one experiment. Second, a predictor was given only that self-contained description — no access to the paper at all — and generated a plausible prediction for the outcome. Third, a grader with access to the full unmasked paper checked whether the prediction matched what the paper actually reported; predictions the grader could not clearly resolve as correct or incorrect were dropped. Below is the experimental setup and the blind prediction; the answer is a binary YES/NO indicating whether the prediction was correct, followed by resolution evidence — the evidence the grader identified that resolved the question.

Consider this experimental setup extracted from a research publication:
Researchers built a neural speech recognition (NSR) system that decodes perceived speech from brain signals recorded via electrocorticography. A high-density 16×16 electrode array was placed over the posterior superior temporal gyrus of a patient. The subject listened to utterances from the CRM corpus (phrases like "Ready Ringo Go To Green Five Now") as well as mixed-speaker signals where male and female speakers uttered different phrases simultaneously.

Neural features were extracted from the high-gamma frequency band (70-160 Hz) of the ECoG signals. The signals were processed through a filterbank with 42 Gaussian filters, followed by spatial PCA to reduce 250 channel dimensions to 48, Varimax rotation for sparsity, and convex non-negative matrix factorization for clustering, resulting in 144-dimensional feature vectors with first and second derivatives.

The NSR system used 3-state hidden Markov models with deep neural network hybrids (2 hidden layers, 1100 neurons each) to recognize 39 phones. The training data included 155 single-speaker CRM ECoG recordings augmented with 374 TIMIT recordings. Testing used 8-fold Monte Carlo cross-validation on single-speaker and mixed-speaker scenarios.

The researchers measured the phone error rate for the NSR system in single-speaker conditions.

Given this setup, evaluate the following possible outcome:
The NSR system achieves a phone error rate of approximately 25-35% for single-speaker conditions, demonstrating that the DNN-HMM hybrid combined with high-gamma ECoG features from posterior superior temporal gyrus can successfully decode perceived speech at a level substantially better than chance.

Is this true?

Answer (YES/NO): NO